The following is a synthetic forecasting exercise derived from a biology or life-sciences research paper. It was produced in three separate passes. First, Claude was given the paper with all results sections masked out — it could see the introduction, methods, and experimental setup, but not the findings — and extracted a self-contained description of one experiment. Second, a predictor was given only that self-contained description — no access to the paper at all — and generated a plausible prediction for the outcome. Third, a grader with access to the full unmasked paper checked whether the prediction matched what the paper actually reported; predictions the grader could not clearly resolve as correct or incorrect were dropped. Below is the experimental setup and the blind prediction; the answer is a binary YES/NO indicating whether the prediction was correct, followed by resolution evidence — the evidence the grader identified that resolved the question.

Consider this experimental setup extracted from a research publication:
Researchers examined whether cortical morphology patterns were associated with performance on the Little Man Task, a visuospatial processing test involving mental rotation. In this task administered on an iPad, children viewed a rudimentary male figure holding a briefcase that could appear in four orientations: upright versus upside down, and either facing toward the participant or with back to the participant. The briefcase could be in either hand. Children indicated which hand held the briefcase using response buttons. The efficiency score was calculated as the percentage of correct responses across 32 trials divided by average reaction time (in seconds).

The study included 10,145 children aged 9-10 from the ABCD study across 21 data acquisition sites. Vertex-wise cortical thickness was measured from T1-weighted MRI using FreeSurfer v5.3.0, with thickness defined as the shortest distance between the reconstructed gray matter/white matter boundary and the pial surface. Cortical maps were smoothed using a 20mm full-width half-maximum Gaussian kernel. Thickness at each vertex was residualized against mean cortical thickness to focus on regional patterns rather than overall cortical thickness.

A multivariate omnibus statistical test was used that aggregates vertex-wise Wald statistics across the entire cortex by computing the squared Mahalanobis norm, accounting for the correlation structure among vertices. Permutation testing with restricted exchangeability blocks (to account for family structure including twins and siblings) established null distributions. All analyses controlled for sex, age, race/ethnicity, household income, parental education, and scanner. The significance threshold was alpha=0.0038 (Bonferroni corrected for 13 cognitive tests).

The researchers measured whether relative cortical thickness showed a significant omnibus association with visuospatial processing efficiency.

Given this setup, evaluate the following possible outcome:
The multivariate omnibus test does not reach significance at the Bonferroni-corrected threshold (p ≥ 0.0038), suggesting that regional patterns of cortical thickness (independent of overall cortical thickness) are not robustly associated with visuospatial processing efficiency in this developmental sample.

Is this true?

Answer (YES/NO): NO